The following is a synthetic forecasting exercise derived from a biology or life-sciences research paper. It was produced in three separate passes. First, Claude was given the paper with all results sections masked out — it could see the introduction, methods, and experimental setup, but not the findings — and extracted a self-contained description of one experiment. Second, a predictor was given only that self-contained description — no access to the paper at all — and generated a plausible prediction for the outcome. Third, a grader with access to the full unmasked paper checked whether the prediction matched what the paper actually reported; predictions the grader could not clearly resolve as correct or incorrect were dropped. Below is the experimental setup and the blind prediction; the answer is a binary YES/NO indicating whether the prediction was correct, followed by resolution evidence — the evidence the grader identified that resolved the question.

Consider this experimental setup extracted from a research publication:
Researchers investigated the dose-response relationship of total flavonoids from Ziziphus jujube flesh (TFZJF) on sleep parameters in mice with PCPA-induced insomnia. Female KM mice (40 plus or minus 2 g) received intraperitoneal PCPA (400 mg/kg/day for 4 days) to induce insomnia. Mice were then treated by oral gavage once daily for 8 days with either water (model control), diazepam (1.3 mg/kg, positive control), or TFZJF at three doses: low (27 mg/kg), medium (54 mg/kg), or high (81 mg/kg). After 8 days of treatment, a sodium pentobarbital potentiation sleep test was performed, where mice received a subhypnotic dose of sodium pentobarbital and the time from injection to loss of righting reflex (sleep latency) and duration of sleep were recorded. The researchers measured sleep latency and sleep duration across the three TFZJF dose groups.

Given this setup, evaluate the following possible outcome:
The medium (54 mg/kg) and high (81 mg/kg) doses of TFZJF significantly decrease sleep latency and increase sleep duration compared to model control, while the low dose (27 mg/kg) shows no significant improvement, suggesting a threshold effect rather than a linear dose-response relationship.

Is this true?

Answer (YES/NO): NO